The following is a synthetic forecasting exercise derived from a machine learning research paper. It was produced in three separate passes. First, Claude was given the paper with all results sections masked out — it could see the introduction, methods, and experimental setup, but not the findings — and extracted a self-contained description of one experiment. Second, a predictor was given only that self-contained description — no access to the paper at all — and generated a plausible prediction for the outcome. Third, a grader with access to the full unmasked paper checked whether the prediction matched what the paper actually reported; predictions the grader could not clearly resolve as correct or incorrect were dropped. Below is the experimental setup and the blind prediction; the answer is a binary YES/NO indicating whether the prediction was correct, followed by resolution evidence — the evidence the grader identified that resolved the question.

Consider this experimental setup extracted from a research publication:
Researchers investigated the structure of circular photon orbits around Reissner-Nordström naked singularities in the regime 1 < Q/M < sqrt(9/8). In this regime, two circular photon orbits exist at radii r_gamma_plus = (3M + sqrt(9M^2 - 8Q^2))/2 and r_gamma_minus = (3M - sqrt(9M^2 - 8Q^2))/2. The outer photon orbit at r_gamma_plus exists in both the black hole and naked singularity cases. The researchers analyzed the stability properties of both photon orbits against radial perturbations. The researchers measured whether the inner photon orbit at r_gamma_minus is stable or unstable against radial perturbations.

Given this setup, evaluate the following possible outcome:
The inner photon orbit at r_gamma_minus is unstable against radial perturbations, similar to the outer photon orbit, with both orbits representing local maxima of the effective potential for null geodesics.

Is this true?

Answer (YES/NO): NO